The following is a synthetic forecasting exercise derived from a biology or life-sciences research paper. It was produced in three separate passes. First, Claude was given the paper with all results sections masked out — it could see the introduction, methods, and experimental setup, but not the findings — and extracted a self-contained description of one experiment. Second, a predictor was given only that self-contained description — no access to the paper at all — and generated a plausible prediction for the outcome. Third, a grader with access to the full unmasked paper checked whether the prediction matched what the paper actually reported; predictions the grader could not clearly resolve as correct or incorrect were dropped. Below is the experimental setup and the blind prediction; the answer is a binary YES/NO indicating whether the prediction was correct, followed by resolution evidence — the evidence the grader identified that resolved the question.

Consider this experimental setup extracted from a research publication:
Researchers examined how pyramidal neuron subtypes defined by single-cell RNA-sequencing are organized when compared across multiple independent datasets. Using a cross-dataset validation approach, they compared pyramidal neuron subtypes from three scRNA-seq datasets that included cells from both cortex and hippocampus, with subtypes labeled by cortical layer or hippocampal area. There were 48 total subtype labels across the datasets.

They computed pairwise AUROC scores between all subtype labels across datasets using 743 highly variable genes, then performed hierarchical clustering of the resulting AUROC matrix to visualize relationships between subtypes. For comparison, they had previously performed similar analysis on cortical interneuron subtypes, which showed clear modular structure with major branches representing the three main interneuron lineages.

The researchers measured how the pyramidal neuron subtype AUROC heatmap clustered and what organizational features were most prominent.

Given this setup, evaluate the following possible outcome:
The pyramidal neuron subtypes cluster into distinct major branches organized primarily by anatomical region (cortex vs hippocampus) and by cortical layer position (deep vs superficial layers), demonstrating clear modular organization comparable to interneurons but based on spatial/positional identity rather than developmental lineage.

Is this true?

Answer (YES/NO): NO